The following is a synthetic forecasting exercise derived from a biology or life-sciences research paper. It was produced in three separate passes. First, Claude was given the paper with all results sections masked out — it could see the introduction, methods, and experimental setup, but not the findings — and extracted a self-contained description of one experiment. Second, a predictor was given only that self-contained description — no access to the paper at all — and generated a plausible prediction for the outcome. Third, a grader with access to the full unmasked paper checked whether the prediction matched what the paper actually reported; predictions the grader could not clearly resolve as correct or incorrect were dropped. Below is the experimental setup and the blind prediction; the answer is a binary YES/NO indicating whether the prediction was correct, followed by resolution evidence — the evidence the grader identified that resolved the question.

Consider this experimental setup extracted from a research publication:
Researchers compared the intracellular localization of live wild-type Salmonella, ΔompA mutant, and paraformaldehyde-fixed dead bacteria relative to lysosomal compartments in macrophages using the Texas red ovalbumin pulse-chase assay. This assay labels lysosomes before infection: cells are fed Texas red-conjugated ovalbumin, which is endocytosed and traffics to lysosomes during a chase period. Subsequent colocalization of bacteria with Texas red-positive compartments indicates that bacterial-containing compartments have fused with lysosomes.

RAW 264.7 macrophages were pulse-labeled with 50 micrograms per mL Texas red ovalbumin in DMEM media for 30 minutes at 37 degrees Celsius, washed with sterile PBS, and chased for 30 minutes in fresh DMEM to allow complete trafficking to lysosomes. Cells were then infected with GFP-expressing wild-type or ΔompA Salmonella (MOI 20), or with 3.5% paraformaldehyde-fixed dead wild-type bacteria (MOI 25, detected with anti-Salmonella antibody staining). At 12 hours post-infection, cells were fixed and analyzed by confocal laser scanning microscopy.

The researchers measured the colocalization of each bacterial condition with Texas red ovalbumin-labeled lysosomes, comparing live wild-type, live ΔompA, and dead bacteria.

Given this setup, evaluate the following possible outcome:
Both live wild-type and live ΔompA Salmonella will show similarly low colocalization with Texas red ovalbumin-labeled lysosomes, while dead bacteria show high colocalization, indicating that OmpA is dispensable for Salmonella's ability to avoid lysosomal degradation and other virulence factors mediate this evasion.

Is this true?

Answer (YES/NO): NO